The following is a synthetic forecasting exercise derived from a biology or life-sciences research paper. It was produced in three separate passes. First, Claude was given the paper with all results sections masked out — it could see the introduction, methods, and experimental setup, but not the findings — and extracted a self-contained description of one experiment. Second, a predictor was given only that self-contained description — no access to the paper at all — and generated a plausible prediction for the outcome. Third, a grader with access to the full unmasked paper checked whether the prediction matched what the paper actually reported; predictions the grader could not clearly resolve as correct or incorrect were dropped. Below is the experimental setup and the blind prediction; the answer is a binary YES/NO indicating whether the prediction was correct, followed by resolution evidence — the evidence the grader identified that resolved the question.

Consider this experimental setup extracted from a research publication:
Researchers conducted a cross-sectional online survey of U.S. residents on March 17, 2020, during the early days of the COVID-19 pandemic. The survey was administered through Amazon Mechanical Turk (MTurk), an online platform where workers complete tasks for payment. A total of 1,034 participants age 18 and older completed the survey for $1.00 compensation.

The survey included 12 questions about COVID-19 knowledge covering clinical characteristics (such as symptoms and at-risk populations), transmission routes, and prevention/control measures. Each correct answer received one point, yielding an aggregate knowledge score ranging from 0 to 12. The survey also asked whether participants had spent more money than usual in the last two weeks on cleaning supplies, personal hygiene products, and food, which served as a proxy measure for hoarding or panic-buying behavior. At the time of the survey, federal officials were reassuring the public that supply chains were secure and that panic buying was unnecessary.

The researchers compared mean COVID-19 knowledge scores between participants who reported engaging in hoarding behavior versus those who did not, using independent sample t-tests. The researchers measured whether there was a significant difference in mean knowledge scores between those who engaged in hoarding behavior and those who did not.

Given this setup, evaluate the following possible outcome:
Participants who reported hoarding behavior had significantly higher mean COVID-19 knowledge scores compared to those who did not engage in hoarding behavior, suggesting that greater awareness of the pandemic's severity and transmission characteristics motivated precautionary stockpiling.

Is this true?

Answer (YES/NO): NO